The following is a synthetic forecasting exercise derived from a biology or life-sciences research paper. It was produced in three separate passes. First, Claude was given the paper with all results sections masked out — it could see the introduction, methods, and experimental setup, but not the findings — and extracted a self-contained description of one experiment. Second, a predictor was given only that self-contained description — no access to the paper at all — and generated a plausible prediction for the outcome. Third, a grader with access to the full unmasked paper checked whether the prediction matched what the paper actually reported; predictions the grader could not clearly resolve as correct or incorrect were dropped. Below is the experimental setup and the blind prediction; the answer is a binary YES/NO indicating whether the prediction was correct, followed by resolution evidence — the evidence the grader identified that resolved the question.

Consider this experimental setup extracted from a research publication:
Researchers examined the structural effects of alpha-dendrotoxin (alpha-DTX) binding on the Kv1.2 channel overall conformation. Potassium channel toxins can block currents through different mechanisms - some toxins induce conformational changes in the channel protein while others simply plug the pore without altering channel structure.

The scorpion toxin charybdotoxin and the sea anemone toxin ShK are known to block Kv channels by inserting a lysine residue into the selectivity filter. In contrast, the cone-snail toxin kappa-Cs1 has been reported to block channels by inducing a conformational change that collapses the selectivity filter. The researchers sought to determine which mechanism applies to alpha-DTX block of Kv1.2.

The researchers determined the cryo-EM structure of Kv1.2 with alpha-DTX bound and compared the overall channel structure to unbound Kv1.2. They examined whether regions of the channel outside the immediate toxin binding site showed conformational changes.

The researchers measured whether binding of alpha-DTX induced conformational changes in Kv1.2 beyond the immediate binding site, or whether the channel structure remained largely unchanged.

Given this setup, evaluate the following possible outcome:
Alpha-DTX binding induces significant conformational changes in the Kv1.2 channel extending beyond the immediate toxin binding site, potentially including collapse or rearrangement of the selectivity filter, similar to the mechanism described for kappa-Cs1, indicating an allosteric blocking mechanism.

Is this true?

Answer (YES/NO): NO